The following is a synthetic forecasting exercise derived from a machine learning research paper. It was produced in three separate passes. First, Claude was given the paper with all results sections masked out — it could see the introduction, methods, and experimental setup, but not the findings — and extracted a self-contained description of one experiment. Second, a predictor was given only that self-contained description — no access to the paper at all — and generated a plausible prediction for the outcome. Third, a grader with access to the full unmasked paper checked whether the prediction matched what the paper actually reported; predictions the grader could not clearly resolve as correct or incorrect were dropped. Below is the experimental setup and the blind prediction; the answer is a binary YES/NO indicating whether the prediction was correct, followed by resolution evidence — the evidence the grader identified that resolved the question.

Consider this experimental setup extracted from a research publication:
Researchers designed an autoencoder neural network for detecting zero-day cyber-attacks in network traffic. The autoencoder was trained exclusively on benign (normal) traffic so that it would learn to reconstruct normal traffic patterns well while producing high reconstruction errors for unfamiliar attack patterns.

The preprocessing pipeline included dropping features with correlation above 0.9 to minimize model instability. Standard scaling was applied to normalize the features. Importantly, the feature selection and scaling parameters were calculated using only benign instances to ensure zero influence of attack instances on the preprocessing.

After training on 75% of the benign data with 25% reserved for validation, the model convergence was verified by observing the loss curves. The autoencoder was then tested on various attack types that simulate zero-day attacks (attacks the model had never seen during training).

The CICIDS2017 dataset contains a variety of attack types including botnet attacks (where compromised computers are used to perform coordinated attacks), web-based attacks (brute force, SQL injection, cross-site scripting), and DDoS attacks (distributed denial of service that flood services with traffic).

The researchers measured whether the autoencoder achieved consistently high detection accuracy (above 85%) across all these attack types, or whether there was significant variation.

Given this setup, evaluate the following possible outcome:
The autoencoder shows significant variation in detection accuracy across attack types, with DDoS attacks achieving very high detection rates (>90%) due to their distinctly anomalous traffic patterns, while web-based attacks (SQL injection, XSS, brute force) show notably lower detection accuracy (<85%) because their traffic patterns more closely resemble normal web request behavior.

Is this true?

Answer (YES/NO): YES